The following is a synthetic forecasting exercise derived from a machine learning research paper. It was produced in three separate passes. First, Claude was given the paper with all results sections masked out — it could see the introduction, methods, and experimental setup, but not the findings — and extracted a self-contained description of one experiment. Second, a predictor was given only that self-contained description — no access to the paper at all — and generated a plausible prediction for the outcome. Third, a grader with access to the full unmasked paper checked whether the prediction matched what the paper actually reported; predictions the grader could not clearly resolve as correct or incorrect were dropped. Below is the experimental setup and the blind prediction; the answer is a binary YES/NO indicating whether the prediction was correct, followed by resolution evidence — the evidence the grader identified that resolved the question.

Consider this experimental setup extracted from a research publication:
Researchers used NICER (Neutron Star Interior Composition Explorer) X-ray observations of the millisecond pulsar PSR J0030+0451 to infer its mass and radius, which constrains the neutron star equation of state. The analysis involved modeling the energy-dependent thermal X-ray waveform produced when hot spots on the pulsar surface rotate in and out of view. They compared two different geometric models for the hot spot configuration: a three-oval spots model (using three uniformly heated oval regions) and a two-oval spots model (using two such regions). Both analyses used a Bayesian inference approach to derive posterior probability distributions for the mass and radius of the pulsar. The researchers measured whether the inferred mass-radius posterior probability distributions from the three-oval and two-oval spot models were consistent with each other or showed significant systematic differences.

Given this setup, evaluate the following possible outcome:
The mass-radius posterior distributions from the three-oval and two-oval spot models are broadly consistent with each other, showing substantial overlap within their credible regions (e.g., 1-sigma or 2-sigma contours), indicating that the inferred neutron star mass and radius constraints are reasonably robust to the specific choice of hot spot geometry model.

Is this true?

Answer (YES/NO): YES